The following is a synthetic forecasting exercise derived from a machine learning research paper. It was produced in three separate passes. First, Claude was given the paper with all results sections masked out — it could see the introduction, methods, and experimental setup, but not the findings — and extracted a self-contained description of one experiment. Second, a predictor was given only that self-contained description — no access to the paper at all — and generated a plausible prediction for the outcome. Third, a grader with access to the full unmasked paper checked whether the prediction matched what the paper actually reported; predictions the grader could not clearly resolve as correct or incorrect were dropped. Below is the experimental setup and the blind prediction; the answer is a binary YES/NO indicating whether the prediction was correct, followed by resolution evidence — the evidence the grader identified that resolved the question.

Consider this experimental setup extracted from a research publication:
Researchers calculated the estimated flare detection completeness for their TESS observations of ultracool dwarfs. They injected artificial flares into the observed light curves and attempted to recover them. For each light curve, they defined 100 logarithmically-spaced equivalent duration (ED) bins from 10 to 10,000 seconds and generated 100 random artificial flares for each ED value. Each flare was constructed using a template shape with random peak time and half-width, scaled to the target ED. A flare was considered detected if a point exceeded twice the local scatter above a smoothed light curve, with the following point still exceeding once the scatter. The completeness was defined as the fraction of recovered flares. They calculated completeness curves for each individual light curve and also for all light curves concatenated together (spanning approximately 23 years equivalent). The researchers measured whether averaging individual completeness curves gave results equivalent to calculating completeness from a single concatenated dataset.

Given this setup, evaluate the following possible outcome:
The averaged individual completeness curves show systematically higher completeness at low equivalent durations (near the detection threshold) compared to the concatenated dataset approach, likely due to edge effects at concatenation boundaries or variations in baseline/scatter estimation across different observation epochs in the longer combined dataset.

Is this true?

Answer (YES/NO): NO